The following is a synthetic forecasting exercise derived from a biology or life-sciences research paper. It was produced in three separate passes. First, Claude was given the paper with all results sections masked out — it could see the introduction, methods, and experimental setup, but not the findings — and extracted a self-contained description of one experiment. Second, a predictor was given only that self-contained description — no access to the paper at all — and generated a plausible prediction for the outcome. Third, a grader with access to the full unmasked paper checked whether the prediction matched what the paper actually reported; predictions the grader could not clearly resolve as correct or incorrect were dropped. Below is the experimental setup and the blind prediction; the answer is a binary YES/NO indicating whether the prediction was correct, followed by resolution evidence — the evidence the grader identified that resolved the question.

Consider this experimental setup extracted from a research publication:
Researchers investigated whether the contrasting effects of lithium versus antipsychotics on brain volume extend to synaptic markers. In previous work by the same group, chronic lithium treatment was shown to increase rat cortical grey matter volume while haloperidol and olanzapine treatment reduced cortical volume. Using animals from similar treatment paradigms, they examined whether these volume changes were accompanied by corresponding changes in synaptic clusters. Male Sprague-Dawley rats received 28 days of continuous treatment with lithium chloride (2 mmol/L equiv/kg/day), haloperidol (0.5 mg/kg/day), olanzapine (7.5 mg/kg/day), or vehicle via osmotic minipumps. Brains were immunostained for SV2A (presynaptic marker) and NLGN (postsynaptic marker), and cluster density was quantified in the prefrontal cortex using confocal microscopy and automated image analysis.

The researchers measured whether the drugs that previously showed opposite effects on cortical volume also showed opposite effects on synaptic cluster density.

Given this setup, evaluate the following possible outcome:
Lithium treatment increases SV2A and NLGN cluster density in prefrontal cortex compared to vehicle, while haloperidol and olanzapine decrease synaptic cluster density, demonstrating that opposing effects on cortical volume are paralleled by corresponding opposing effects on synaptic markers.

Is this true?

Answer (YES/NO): NO